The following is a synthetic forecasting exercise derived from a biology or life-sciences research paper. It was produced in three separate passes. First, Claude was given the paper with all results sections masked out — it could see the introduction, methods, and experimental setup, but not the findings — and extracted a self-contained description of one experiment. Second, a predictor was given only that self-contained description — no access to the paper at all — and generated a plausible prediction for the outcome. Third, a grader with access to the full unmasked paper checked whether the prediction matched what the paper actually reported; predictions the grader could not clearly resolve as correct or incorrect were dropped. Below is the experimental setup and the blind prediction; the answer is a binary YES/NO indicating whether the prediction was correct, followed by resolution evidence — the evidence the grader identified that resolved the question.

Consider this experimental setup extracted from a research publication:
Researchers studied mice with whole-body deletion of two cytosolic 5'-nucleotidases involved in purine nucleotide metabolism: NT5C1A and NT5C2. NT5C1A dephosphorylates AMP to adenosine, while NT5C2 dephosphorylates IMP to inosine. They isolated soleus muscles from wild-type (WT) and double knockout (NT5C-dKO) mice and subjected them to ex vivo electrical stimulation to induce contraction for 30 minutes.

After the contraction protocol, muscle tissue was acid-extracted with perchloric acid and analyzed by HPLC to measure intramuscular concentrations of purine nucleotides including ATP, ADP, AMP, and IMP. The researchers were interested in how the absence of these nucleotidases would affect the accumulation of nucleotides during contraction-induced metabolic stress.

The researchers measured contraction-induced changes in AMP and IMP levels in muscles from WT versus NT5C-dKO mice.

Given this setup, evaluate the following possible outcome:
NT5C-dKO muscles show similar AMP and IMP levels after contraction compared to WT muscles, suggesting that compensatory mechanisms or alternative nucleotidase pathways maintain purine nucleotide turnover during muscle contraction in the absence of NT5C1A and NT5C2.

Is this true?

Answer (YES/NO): NO